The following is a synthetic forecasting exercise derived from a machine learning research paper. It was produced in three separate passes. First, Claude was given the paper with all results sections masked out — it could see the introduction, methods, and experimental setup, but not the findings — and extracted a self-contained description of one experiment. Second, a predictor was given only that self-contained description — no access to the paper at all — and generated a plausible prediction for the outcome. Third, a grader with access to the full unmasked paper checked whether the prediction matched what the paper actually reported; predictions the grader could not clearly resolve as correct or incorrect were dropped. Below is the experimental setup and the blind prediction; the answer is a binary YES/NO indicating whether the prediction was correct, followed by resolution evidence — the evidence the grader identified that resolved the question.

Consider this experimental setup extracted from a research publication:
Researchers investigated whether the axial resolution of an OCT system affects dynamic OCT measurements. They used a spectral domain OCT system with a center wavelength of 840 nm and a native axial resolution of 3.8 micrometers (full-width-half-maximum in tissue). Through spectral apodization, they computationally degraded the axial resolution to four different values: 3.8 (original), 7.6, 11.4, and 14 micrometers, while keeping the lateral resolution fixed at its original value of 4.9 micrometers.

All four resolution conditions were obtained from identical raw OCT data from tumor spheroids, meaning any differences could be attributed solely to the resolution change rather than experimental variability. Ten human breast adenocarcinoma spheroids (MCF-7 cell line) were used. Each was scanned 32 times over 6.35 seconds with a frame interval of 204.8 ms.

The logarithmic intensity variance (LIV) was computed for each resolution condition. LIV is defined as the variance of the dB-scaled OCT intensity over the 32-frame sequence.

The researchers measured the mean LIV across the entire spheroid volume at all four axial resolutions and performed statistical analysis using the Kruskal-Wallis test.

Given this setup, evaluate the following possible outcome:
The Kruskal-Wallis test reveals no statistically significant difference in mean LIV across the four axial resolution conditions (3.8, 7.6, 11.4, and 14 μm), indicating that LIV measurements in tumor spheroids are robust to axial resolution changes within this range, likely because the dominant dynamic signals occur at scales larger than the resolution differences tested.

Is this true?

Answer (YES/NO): YES